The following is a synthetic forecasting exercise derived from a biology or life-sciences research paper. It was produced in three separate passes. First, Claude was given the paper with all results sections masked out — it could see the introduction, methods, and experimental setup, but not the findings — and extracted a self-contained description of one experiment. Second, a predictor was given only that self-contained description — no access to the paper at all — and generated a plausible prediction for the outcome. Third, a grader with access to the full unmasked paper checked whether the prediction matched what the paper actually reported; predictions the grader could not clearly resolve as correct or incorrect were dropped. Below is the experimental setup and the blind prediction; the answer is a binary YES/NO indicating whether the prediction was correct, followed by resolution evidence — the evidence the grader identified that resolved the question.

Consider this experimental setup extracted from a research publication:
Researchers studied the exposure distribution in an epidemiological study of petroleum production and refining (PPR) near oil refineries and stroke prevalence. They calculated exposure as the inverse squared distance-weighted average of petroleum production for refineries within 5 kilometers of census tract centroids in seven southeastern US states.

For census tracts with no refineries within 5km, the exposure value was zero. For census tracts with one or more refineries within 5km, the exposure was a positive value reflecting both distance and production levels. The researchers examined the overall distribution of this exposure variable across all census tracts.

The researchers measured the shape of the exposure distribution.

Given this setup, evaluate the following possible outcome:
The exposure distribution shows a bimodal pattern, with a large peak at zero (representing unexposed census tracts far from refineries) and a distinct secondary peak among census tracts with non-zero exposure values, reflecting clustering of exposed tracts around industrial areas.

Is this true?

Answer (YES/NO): YES